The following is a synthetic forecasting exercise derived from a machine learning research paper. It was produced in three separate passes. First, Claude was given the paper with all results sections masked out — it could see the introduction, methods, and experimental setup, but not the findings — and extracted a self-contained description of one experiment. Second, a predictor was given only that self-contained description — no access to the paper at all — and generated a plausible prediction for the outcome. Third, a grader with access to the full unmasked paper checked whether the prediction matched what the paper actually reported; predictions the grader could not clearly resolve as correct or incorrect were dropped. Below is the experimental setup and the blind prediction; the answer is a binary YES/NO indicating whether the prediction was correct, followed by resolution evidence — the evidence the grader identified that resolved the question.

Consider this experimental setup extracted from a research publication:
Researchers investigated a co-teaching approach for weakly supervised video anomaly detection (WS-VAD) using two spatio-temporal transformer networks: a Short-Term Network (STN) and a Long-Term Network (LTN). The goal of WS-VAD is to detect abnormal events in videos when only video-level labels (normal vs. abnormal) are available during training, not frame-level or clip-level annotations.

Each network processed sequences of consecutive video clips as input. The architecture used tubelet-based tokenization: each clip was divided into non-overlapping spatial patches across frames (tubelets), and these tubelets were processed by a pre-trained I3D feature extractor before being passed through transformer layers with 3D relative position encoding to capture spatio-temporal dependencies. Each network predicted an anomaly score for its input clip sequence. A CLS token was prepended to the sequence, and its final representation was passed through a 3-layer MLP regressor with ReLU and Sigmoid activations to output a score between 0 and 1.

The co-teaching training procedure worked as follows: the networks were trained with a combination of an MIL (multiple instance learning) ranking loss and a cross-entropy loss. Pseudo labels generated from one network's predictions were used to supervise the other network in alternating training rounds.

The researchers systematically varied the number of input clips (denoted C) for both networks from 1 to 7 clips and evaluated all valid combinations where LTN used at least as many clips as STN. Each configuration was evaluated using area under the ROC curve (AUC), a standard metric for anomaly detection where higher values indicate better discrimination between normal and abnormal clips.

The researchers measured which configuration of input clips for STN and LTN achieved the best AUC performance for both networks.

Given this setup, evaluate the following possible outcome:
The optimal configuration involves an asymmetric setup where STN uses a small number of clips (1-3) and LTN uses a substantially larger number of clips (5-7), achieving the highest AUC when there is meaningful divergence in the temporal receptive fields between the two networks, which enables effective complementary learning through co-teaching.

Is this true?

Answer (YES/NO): NO